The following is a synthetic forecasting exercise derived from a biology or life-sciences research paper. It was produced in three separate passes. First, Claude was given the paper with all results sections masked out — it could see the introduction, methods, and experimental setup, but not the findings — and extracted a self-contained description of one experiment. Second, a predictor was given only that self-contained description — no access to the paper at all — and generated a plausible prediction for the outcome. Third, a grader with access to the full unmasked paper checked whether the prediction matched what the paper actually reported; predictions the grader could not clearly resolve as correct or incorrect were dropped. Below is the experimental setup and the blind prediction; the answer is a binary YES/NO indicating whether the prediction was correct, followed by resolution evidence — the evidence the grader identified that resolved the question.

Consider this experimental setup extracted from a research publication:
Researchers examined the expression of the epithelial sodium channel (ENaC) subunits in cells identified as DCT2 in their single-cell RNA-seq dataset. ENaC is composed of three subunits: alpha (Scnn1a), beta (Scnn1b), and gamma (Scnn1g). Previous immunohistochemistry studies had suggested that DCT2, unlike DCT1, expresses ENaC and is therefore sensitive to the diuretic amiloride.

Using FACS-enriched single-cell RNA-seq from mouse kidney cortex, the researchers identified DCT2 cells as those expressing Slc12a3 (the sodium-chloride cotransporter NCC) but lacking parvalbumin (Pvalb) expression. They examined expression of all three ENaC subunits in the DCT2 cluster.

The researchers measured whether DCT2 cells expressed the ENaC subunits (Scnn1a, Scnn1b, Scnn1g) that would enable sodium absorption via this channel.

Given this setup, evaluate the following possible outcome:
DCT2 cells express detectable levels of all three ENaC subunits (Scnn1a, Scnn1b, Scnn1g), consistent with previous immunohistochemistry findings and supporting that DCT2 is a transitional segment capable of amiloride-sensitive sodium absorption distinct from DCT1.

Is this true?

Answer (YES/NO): NO